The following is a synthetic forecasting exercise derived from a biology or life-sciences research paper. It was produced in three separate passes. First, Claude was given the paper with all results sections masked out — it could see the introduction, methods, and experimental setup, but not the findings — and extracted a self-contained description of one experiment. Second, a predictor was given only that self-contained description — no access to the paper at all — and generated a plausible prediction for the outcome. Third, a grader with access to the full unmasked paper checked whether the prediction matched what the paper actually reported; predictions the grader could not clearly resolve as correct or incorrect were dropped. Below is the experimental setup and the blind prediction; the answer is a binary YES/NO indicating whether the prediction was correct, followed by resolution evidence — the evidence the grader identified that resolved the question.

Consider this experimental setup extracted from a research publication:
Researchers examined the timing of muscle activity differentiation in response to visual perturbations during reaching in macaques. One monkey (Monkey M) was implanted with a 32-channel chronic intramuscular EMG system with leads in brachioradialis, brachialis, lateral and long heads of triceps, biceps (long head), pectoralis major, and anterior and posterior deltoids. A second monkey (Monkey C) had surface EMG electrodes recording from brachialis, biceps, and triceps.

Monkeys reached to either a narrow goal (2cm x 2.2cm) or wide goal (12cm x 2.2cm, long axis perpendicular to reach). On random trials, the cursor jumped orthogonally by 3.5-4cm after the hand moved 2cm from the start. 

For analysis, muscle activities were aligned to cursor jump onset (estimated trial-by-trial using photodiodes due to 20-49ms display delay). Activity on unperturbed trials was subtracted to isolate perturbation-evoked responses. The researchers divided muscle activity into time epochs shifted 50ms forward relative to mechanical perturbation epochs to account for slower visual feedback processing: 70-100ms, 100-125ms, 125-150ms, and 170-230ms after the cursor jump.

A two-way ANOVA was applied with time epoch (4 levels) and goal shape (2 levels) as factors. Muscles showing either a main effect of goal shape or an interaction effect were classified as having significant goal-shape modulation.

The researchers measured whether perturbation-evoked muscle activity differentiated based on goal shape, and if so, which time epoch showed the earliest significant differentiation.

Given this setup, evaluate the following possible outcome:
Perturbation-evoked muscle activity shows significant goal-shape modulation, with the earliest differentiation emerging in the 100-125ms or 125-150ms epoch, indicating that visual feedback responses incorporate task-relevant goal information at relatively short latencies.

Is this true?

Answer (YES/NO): NO